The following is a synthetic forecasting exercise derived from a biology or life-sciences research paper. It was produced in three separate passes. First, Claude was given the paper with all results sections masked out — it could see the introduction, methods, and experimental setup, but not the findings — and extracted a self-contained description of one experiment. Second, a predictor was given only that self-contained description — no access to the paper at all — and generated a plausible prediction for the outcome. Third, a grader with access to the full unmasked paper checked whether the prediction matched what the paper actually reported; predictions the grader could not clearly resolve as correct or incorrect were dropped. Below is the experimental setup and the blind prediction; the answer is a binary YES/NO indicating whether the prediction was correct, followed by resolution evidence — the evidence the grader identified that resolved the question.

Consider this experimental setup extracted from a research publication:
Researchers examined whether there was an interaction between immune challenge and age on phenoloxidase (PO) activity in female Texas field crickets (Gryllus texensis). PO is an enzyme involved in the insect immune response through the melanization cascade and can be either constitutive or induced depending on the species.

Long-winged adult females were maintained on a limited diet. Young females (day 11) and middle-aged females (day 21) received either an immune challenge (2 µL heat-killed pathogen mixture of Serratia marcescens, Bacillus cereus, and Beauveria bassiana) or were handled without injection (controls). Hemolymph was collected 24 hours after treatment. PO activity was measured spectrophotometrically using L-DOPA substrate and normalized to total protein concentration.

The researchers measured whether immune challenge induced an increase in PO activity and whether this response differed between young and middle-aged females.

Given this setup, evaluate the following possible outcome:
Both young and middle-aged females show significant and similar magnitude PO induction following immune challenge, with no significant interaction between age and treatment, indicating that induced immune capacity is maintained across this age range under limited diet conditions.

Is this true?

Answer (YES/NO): NO